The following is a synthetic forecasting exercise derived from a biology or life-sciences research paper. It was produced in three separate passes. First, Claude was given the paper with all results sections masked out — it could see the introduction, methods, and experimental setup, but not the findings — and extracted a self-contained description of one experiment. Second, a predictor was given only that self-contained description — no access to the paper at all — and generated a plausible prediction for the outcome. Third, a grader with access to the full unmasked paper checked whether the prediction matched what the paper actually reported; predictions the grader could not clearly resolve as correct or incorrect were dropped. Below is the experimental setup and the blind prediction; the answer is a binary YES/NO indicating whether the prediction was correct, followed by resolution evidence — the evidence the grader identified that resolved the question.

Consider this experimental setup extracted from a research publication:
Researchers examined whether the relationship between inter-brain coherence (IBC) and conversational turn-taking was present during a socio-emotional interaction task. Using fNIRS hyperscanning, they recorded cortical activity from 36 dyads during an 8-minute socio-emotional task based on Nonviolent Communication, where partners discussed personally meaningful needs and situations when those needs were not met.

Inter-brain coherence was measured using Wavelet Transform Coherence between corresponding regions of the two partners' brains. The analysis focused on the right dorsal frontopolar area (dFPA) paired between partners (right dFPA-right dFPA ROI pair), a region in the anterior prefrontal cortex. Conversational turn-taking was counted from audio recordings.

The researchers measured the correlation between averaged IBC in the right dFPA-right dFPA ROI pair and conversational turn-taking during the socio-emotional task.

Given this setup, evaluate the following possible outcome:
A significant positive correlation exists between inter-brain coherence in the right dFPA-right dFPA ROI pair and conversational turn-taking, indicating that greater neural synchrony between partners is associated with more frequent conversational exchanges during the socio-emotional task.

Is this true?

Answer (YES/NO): YES